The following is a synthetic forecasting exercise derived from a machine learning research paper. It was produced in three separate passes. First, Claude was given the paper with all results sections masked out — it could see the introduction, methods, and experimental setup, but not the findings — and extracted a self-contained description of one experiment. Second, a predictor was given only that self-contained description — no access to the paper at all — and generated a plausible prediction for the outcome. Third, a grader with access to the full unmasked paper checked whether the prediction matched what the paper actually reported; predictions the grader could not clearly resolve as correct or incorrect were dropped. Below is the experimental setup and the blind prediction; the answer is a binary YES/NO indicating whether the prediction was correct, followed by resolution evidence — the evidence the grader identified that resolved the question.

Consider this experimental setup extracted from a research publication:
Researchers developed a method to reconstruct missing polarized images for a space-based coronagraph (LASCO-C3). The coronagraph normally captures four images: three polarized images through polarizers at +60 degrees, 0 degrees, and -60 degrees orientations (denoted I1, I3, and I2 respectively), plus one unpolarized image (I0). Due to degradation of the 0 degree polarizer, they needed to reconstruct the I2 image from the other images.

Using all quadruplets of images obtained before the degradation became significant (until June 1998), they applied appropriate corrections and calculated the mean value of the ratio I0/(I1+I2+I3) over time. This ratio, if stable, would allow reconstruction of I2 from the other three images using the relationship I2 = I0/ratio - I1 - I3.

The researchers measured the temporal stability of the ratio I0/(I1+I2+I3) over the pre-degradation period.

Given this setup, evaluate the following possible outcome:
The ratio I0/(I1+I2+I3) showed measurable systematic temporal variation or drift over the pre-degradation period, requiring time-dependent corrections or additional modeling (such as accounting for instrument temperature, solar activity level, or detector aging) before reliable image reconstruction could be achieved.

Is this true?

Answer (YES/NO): NO